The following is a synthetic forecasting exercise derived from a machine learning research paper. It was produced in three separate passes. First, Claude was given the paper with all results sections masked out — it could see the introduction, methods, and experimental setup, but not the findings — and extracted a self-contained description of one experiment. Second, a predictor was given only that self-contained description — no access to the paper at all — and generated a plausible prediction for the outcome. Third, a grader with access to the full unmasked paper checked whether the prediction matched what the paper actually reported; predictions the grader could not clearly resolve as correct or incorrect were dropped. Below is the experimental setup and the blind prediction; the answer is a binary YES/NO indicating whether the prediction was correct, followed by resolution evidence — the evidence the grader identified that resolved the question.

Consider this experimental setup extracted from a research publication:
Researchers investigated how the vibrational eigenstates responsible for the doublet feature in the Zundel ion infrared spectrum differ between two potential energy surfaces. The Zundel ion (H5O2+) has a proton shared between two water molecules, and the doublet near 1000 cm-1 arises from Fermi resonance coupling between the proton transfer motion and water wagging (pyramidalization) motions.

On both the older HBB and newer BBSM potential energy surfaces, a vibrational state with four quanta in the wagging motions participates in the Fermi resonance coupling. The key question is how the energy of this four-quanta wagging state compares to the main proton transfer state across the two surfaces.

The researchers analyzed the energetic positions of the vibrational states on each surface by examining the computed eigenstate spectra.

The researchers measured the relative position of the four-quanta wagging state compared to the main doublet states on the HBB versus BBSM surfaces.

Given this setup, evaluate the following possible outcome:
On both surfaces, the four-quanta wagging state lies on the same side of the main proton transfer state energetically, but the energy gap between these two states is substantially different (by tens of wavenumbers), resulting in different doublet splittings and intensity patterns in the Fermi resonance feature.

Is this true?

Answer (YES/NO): NO